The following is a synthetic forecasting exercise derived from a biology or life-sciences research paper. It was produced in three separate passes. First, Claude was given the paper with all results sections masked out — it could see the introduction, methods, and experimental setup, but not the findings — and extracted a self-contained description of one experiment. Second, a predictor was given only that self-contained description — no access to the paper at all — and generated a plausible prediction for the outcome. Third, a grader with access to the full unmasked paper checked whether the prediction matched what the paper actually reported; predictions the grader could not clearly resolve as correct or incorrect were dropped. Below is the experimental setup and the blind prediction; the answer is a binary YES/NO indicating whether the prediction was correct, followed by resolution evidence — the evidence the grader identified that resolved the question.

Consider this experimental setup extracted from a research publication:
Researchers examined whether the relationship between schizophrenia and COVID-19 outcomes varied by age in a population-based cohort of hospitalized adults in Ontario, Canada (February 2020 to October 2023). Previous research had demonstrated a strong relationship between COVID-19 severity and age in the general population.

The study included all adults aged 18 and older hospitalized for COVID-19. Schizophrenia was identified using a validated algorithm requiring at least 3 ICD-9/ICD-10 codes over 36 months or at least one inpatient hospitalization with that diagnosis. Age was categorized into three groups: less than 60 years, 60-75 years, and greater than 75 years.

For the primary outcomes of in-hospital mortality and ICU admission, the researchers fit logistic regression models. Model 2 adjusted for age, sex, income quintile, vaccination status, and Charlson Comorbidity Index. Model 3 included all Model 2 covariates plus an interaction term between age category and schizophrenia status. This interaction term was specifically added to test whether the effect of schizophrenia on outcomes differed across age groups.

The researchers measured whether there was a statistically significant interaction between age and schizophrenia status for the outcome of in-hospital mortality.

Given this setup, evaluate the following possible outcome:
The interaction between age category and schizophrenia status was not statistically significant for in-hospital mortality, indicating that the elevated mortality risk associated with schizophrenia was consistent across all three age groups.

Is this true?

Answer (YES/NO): YES